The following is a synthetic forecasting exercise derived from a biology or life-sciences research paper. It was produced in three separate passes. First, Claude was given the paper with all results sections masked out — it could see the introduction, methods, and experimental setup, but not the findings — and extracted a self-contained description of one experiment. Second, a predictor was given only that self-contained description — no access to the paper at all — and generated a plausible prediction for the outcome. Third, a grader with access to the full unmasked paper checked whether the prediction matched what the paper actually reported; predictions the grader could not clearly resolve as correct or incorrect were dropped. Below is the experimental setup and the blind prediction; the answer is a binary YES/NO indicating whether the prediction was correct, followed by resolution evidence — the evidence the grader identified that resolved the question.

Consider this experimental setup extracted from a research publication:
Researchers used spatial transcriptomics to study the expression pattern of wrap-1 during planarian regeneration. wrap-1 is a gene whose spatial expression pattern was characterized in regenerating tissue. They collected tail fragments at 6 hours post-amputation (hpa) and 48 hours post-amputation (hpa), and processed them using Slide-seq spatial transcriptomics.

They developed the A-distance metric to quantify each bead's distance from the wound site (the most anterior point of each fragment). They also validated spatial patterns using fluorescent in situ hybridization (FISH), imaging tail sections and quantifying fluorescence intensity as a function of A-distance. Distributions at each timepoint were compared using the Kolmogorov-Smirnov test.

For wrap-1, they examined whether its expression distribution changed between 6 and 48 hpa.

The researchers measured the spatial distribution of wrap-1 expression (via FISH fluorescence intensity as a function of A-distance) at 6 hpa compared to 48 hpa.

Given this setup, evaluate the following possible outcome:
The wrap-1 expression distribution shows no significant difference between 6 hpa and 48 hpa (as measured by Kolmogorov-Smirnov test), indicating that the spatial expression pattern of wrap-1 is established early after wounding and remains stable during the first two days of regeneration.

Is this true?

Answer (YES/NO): NO